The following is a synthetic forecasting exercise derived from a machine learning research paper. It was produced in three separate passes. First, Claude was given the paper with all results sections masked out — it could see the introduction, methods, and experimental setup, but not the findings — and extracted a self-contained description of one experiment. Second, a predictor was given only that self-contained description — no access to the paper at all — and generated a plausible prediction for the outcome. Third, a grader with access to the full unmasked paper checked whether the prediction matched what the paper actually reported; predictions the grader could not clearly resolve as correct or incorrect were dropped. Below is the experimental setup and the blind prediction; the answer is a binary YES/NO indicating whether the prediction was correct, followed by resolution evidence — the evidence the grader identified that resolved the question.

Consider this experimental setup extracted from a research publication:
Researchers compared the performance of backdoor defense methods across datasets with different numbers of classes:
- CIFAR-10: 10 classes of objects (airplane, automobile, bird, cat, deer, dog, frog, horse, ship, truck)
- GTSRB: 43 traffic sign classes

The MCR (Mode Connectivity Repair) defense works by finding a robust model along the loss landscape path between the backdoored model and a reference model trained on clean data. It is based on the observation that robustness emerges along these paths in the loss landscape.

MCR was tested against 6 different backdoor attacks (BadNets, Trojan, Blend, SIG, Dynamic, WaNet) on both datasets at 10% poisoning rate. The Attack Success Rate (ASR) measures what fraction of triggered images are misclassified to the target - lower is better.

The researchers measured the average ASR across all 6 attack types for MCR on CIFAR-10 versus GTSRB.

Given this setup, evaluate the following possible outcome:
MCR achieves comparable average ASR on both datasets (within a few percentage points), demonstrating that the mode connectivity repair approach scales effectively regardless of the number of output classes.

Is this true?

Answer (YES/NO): NO